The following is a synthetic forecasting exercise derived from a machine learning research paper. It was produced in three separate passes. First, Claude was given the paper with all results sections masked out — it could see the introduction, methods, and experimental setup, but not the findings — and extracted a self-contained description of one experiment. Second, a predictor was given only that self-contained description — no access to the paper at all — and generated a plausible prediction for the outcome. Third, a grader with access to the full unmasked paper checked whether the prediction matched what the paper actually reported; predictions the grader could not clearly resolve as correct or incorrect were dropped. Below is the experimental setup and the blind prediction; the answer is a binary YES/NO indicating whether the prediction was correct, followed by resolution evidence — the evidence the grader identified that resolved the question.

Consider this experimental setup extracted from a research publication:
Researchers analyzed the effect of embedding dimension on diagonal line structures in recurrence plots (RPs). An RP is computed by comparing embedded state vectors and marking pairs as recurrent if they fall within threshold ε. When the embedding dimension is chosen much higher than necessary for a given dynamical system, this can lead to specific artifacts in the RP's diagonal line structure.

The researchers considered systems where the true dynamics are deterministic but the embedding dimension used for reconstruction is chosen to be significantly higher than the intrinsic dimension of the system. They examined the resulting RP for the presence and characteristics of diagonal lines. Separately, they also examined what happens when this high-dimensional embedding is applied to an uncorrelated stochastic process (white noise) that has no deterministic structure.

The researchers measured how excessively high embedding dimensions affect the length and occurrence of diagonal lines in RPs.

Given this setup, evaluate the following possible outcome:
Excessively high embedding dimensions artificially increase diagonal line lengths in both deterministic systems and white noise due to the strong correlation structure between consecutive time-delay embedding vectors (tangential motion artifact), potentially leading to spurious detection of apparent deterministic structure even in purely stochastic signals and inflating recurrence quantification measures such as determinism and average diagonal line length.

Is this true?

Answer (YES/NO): NO